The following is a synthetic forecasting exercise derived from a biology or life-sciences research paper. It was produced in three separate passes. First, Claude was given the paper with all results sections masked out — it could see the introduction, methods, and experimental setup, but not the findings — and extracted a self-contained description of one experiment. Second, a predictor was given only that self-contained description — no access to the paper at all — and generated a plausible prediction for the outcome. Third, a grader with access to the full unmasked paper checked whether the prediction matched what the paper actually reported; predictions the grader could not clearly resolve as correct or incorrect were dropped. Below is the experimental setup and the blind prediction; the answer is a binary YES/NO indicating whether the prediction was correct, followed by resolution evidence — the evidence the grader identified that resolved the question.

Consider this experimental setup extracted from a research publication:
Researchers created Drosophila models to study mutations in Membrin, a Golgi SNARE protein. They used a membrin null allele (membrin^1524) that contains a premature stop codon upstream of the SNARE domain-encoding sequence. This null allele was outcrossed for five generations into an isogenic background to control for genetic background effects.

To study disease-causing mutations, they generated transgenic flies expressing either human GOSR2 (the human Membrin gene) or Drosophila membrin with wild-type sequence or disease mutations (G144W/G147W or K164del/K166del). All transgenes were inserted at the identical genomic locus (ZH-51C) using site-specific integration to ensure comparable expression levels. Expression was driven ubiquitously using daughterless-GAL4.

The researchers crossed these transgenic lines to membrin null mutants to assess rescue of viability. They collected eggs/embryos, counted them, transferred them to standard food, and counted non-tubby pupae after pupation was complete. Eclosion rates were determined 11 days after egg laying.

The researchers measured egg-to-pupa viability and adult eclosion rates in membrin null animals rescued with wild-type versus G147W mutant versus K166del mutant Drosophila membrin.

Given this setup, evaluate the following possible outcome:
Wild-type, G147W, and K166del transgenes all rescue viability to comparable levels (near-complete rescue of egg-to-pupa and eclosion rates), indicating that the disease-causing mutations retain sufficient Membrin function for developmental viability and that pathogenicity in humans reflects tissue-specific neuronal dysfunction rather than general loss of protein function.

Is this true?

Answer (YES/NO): NO